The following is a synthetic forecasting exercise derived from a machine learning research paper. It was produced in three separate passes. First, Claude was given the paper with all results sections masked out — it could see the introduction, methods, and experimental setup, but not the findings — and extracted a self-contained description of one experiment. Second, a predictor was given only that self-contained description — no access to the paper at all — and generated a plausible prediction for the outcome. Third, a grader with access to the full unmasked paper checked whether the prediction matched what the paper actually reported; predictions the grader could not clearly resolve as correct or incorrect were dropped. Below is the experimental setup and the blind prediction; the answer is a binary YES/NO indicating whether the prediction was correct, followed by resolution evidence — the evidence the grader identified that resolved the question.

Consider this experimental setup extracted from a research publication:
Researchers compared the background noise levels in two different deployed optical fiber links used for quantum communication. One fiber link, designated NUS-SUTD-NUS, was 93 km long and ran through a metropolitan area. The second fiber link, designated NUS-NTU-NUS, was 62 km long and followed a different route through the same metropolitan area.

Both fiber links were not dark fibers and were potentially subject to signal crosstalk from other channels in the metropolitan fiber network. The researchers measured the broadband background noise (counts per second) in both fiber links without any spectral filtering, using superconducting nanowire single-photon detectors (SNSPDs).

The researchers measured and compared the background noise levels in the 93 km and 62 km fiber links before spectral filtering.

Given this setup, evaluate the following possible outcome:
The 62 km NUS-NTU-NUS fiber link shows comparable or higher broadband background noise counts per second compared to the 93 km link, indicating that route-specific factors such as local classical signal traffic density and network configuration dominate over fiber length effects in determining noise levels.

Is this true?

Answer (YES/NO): NO